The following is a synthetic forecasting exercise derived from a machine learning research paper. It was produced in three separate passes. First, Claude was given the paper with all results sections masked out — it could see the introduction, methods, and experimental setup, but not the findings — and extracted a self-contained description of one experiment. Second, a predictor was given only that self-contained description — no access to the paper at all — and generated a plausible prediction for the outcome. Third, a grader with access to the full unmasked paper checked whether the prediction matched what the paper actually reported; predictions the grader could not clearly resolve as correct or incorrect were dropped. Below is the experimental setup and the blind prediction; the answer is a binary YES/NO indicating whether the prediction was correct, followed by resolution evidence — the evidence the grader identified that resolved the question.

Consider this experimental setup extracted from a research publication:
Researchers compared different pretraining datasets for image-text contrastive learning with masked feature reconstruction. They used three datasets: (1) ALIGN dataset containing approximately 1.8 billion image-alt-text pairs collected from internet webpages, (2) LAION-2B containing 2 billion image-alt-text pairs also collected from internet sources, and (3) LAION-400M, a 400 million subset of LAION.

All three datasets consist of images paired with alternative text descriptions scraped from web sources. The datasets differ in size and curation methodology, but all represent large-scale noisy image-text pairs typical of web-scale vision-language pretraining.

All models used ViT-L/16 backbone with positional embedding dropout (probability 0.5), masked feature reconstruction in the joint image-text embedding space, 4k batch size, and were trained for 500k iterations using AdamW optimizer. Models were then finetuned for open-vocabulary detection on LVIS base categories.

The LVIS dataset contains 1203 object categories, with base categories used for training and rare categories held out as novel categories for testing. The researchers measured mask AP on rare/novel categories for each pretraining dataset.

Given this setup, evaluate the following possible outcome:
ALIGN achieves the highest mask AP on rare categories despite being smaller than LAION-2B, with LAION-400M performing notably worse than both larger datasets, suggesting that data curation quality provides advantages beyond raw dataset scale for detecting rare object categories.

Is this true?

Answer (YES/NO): NO